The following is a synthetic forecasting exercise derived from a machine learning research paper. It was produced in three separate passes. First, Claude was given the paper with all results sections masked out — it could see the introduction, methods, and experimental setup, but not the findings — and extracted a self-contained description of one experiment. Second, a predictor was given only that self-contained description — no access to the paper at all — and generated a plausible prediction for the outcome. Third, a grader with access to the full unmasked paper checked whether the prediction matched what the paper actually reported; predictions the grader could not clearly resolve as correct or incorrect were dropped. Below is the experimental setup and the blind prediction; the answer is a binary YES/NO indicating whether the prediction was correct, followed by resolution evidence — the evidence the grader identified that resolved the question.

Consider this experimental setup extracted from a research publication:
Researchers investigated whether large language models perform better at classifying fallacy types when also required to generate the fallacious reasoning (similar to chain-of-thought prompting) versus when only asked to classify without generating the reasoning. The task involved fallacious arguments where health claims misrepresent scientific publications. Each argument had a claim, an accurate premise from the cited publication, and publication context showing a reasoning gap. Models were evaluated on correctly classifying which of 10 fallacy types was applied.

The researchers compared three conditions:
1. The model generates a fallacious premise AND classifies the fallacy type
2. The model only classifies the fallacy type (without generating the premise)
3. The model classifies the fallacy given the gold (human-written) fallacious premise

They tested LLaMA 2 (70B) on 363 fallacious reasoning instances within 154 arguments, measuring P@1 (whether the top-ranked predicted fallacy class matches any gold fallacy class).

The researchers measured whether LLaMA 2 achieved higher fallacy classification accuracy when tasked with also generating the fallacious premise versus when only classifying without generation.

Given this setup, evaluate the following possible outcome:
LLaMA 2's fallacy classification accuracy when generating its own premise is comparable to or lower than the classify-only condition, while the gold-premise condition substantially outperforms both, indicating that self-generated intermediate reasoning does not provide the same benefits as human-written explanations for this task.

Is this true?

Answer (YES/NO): YES